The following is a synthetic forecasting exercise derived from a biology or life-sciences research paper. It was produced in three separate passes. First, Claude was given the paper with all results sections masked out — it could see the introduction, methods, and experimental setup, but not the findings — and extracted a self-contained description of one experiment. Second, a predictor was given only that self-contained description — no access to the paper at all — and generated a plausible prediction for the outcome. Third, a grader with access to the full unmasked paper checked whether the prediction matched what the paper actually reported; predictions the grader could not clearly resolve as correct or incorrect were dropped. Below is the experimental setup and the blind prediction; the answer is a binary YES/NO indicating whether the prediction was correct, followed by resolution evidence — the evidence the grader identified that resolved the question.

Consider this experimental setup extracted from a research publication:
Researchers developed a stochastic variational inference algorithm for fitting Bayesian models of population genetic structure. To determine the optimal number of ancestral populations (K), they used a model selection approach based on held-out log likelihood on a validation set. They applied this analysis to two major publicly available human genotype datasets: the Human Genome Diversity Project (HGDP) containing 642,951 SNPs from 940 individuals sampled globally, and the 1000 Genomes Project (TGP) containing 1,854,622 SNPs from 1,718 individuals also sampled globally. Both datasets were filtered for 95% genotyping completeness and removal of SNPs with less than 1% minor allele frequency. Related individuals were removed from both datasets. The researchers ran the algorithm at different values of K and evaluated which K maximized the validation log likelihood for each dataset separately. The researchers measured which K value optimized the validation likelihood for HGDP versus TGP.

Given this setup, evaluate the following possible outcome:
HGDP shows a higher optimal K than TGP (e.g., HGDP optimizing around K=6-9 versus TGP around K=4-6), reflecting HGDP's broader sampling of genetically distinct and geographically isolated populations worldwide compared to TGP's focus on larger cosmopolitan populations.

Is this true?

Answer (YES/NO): NO